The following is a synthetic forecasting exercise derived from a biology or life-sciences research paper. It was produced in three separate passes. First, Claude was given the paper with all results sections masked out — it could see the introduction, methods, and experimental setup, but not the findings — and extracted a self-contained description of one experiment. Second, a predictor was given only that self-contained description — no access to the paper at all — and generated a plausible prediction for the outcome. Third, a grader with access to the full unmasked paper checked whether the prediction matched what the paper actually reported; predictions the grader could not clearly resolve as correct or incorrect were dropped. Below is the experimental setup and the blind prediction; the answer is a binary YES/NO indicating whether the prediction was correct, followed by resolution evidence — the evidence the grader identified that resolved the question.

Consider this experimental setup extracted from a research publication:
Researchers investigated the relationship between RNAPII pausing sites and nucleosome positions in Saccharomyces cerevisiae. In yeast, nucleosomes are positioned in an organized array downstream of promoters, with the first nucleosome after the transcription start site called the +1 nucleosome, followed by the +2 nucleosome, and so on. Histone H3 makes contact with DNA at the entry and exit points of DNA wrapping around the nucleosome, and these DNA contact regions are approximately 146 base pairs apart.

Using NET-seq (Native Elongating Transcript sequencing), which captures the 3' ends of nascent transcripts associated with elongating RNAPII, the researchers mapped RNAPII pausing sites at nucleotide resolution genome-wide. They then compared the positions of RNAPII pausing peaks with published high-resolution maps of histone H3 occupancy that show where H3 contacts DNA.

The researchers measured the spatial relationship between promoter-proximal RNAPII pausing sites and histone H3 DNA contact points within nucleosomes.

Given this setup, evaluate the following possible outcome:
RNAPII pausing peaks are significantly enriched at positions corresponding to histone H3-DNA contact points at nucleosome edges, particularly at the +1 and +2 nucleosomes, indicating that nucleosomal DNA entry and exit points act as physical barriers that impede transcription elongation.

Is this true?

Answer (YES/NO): YES